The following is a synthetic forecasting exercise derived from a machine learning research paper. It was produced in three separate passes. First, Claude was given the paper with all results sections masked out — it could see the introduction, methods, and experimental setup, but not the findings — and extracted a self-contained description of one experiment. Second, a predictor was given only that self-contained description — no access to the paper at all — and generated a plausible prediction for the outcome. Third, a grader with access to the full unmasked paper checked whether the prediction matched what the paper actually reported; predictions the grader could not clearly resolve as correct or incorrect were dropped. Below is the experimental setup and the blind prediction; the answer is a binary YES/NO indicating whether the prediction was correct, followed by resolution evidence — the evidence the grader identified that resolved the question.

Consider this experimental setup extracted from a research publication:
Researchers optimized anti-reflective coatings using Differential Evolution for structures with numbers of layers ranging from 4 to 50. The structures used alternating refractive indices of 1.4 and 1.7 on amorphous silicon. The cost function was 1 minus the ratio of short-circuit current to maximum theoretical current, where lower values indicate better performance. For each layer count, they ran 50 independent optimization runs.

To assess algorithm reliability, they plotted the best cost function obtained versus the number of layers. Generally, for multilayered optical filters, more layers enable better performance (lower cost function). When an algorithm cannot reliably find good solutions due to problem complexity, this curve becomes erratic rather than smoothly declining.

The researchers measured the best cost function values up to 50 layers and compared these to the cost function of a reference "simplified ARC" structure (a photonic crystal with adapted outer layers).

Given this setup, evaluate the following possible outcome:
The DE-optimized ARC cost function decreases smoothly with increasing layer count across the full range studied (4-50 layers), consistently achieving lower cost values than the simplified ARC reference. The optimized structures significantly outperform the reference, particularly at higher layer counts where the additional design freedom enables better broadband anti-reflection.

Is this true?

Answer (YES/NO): NO